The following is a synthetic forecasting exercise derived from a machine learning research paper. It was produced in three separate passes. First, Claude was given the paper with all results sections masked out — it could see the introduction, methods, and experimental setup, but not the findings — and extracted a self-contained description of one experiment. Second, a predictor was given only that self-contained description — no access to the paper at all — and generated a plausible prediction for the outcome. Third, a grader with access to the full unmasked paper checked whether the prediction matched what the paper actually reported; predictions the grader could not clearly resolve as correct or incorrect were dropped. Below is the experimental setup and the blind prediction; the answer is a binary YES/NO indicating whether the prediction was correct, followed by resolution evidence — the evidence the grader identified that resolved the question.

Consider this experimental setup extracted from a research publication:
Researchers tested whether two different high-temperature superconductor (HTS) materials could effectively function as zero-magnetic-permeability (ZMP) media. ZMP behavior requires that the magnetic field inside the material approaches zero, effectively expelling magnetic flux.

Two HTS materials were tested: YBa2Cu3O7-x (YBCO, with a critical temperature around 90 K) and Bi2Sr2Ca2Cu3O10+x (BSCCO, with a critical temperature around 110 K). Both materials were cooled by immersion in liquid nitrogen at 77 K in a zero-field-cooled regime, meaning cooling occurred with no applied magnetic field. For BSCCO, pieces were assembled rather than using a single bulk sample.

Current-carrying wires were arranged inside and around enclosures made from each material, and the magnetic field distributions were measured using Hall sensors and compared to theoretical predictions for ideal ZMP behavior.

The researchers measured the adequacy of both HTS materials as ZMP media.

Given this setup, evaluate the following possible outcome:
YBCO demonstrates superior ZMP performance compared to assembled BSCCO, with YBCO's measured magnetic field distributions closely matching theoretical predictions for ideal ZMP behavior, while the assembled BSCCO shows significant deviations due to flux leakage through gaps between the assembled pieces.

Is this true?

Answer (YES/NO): NO